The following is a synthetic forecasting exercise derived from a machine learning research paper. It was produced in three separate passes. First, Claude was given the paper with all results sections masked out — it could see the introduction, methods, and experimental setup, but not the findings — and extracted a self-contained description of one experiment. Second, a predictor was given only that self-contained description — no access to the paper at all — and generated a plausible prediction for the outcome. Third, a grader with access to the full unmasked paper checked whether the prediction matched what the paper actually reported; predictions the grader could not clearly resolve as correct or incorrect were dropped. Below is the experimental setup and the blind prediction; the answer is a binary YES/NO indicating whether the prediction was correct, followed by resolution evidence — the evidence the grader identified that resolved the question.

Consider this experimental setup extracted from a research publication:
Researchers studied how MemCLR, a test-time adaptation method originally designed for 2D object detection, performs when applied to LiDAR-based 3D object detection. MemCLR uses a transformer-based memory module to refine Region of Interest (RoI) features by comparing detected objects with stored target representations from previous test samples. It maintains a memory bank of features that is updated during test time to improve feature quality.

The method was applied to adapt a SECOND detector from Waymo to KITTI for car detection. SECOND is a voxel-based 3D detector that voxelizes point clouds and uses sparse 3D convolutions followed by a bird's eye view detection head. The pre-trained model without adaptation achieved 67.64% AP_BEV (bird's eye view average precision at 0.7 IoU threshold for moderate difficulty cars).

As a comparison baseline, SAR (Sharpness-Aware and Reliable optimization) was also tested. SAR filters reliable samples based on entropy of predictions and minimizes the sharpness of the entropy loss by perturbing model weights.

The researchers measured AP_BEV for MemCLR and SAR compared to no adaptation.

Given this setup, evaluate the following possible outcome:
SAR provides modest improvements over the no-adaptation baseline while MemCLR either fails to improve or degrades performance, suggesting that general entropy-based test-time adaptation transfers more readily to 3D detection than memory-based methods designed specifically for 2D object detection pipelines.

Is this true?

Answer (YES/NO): NO